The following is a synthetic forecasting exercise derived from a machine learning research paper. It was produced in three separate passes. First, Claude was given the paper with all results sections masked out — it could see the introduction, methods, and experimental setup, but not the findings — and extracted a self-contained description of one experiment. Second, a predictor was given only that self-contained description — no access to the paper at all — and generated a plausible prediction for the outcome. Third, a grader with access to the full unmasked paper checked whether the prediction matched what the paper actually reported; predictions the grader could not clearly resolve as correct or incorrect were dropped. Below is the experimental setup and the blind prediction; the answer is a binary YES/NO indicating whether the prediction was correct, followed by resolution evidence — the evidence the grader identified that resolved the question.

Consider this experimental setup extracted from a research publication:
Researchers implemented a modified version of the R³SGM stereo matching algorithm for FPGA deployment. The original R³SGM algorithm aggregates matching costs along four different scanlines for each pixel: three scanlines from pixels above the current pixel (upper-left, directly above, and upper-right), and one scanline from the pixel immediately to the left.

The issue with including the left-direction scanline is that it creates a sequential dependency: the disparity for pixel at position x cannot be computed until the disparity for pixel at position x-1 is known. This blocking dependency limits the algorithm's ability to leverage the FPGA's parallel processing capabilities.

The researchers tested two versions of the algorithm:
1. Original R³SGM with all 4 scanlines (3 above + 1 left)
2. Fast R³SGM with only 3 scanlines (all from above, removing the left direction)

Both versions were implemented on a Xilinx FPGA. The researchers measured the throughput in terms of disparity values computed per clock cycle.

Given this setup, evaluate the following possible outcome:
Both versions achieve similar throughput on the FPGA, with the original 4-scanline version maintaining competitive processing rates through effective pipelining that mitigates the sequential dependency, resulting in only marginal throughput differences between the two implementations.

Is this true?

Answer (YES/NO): NO